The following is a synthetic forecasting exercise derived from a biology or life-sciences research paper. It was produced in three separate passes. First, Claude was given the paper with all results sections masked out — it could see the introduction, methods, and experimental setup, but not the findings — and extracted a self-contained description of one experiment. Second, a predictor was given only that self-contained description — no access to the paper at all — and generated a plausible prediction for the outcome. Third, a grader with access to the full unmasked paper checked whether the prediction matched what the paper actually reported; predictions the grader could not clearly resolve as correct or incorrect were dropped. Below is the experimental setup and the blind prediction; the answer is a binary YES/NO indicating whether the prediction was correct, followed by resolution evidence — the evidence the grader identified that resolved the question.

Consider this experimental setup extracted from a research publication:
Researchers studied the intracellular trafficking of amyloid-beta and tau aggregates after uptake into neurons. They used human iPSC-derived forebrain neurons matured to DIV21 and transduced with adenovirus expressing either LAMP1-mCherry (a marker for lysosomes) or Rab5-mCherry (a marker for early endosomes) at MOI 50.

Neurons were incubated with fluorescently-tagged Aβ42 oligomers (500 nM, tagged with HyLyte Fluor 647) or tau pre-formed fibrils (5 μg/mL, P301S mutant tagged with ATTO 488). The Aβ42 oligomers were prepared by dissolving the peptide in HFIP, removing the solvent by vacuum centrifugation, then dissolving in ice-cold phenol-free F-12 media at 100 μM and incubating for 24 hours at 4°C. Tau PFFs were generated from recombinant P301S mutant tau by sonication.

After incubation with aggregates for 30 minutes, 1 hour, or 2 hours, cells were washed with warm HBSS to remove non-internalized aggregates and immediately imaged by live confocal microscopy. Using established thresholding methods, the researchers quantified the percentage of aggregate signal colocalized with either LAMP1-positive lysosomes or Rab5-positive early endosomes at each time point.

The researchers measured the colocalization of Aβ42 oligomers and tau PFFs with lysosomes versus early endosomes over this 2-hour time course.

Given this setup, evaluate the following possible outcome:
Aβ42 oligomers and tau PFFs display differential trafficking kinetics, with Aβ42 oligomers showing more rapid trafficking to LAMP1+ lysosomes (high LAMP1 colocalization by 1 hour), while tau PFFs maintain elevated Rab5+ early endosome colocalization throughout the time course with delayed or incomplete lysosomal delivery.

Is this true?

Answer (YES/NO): NO